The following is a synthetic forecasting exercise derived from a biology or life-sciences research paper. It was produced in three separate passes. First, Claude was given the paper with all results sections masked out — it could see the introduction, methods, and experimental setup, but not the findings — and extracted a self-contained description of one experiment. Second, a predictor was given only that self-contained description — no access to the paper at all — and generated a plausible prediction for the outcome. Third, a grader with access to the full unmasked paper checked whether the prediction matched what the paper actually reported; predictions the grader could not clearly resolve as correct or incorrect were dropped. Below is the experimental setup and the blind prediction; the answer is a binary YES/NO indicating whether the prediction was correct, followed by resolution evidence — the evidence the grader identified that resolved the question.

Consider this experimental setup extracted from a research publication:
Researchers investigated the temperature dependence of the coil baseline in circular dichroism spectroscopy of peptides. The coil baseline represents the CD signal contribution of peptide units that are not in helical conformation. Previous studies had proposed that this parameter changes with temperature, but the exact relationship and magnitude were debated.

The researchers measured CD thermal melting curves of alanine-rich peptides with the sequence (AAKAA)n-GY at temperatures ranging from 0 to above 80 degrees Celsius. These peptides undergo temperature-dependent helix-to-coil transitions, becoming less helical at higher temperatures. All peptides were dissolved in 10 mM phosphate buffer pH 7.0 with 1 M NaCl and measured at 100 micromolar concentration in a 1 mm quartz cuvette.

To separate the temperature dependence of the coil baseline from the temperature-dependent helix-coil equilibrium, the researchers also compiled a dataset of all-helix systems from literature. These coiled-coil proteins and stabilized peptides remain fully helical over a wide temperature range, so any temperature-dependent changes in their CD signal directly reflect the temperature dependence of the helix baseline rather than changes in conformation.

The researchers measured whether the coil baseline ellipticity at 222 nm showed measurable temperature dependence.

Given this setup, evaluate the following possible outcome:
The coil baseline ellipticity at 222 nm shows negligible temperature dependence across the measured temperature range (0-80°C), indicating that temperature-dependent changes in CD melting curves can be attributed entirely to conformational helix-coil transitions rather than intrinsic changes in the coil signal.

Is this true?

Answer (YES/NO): NO